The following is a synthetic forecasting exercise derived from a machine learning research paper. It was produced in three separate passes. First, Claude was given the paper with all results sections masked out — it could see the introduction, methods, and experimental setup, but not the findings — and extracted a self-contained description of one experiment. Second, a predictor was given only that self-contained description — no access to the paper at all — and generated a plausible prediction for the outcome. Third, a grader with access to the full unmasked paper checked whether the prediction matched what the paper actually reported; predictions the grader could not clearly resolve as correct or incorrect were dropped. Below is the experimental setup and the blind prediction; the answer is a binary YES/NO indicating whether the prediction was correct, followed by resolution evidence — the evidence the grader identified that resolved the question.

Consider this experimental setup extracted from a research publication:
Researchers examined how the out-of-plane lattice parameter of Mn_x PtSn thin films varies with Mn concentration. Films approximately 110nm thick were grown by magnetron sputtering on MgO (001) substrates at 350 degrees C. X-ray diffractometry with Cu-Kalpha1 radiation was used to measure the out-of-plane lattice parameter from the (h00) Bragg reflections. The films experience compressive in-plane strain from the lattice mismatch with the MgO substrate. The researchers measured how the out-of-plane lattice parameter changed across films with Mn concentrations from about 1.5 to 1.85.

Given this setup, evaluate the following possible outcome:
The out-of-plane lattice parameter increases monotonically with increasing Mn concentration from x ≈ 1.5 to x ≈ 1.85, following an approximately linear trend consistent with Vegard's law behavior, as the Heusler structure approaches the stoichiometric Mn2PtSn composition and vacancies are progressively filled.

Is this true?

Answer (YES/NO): NO